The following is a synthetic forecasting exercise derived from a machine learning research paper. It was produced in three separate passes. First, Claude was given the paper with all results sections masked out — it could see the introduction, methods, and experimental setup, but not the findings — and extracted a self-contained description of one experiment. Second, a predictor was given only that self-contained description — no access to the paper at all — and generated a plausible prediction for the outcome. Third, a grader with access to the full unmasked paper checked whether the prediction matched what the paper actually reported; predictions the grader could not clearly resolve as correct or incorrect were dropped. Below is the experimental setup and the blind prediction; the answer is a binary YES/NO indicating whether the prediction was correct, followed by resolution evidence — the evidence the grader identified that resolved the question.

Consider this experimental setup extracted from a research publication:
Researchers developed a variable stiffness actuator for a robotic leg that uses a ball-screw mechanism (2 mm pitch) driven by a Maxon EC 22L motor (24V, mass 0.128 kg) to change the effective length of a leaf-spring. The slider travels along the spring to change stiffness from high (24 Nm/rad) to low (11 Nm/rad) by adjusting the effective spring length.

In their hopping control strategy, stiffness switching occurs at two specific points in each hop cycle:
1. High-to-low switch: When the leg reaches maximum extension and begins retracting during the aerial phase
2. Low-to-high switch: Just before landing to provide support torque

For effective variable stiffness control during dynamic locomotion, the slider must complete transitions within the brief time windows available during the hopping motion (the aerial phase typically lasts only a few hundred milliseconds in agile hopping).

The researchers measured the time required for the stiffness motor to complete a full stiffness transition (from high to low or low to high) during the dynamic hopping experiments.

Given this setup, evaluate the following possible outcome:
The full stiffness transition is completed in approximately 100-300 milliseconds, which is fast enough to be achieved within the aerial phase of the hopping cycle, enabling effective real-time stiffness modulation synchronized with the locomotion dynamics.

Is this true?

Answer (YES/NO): NO